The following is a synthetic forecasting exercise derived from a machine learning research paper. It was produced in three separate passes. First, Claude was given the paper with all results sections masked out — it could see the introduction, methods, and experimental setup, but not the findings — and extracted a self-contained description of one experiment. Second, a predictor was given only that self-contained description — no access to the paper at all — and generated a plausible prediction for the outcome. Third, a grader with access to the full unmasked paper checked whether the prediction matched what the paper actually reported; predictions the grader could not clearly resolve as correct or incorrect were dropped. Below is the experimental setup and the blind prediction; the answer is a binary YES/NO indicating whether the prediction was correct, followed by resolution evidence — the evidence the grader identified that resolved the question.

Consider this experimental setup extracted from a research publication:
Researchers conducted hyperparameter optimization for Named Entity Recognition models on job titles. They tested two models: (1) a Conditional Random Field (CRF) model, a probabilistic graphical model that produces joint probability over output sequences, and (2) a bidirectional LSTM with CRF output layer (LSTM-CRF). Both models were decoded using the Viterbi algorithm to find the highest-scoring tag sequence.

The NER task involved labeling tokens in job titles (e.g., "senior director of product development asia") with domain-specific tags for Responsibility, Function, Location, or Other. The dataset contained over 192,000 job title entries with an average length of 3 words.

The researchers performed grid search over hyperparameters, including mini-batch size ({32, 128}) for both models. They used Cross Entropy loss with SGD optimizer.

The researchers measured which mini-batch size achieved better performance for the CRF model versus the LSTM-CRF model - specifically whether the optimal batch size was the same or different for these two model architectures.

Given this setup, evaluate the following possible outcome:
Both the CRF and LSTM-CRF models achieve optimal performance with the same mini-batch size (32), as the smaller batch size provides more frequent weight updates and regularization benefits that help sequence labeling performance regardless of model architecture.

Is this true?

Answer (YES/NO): NO